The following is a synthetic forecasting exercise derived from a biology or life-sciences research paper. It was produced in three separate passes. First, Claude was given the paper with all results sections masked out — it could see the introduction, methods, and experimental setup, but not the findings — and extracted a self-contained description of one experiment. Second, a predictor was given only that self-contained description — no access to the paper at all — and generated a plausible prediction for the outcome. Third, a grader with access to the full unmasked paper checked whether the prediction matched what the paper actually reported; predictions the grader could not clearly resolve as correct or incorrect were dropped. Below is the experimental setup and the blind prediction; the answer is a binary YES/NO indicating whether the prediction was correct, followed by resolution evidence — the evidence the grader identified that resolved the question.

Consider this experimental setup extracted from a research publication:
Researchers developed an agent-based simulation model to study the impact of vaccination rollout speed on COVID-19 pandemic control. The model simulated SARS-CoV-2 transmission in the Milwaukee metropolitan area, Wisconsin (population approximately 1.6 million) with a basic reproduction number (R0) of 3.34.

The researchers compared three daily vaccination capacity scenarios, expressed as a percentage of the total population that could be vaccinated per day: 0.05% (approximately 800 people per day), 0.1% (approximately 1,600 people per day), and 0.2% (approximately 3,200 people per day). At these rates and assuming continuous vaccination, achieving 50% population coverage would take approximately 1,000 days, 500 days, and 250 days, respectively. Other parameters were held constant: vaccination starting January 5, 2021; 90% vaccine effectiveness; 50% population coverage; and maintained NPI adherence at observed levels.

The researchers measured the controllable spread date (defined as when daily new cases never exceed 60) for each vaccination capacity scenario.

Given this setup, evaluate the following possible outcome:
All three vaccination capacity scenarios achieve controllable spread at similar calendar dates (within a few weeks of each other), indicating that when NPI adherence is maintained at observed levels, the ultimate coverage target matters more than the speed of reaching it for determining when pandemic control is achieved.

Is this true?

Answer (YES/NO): NO